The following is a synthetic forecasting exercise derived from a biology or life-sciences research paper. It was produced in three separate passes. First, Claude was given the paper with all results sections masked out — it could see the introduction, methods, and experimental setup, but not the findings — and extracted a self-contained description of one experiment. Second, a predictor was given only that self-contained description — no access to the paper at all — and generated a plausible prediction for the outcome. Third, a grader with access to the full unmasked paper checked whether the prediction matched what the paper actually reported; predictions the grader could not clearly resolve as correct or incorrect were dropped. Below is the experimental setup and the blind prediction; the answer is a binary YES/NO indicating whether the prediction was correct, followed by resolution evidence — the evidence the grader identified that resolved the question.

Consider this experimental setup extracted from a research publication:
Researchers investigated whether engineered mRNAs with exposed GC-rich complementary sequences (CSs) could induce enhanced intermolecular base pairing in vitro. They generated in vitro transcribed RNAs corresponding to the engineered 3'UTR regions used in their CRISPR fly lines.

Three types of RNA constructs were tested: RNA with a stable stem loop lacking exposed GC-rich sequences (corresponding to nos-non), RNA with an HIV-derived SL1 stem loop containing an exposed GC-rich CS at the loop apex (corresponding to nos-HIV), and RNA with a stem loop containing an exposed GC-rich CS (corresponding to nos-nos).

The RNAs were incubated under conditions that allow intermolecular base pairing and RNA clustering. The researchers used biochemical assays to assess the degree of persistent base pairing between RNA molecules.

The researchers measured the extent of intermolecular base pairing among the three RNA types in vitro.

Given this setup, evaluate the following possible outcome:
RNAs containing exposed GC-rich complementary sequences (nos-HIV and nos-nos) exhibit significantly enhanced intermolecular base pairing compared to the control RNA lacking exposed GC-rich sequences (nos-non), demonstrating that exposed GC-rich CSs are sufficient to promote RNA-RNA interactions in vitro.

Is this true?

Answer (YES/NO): YES